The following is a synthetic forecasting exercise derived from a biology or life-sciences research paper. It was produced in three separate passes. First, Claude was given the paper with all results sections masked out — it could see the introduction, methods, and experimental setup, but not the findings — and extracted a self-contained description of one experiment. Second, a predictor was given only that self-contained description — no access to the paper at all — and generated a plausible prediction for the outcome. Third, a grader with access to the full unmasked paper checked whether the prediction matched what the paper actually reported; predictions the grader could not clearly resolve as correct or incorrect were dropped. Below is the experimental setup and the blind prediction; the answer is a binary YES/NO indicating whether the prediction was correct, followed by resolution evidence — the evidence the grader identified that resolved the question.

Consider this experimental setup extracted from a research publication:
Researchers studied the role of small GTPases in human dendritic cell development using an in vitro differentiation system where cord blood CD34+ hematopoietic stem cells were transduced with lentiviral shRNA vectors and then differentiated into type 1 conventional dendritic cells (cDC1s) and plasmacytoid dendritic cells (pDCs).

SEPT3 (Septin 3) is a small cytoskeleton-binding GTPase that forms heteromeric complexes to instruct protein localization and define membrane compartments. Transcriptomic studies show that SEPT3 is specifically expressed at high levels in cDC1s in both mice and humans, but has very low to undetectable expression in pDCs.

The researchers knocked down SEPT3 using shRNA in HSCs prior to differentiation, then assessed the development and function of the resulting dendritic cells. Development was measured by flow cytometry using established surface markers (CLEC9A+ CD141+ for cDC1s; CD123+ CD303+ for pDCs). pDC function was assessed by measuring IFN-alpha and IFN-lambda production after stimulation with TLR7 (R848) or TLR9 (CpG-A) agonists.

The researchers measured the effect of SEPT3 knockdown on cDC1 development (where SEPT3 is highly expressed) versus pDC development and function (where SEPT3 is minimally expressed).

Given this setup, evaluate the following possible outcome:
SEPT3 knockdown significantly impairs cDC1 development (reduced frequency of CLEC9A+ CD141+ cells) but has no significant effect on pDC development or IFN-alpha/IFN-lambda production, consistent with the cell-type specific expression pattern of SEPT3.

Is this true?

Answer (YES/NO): NO